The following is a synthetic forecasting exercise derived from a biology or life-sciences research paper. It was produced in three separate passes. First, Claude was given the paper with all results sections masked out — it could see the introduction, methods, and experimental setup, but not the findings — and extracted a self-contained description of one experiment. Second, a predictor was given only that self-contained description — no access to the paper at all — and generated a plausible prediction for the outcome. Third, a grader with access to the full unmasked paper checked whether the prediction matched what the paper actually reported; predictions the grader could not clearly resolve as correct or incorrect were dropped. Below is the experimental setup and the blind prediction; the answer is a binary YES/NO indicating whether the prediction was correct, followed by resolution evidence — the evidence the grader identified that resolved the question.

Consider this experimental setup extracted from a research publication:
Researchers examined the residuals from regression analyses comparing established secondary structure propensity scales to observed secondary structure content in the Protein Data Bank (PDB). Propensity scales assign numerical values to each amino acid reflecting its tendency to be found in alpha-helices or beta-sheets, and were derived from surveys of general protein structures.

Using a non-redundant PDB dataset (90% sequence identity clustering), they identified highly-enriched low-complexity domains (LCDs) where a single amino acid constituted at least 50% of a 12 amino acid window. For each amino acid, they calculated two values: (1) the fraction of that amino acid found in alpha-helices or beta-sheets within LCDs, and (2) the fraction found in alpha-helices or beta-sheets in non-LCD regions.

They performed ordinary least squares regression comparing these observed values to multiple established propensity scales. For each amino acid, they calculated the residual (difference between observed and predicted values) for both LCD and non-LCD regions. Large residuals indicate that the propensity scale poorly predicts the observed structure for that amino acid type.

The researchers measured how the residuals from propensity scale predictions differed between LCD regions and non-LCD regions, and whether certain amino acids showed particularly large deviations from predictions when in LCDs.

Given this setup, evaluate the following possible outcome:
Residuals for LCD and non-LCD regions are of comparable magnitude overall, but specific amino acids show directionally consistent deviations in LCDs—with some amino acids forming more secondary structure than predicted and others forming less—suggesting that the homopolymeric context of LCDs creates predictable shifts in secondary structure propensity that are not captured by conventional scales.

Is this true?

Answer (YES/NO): NO